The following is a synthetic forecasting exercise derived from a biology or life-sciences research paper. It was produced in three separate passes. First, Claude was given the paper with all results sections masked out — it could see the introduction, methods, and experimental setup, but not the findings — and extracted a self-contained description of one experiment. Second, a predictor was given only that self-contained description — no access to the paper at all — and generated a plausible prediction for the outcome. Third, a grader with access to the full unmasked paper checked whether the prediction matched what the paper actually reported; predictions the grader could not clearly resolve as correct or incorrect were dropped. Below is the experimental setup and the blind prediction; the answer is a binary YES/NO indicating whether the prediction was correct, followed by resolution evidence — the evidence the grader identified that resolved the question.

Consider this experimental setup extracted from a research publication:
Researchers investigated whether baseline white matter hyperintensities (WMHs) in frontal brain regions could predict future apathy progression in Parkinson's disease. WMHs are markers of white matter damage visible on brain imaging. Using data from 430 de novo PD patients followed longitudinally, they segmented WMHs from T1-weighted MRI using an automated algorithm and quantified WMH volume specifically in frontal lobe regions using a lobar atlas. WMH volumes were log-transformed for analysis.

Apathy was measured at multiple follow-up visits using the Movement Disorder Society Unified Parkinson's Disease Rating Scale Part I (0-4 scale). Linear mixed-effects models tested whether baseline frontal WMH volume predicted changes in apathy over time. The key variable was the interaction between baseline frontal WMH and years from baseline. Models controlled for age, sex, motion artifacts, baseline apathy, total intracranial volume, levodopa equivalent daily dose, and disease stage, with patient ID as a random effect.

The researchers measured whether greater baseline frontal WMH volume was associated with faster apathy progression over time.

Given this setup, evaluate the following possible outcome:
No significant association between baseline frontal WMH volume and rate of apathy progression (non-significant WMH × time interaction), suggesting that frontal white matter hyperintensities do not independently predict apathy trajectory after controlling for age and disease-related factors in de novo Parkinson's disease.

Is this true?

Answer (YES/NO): NO